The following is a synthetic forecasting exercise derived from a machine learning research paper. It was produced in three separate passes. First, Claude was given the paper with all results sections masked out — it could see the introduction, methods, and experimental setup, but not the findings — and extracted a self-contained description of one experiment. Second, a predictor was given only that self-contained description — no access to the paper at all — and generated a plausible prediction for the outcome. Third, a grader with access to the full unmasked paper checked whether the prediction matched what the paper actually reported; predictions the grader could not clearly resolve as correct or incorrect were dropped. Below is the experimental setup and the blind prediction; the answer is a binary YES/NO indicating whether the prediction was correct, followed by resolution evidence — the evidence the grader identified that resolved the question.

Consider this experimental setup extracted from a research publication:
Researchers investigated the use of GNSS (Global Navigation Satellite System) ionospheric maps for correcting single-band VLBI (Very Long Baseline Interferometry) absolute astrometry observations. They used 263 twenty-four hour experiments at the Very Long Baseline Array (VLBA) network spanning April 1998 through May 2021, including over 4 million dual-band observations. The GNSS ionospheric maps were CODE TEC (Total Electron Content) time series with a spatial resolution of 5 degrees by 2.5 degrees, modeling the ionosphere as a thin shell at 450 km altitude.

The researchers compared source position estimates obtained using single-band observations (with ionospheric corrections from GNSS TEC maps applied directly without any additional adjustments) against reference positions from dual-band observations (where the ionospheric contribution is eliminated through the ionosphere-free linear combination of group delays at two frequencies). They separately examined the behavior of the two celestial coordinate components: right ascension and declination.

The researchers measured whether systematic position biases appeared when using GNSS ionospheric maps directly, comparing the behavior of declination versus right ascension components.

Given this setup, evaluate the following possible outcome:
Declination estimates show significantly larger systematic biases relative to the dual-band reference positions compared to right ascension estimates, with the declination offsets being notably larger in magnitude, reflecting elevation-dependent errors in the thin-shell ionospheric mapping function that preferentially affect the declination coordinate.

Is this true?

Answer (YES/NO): YES